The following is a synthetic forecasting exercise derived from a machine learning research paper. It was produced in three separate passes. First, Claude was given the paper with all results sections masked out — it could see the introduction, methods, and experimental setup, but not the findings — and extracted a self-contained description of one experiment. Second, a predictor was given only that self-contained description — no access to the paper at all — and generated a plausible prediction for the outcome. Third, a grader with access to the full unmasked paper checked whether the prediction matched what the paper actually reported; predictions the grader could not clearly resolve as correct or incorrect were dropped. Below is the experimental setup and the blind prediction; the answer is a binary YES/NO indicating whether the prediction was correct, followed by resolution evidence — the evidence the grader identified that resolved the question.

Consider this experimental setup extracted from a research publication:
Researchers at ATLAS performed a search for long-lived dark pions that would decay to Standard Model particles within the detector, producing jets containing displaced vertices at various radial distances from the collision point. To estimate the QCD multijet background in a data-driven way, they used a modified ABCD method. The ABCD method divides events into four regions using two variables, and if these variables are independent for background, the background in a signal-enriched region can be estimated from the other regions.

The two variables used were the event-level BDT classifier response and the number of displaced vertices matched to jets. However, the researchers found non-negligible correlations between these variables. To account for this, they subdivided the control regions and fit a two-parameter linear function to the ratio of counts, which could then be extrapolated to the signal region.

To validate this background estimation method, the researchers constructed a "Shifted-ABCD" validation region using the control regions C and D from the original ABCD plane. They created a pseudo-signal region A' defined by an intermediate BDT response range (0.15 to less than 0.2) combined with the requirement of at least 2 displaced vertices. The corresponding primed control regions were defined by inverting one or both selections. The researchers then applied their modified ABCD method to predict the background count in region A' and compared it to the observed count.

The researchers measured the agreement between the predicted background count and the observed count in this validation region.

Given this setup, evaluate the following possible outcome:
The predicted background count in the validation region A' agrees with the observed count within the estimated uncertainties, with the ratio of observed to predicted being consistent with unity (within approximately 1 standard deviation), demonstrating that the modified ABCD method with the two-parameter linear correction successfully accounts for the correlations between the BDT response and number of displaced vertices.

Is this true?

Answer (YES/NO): YES